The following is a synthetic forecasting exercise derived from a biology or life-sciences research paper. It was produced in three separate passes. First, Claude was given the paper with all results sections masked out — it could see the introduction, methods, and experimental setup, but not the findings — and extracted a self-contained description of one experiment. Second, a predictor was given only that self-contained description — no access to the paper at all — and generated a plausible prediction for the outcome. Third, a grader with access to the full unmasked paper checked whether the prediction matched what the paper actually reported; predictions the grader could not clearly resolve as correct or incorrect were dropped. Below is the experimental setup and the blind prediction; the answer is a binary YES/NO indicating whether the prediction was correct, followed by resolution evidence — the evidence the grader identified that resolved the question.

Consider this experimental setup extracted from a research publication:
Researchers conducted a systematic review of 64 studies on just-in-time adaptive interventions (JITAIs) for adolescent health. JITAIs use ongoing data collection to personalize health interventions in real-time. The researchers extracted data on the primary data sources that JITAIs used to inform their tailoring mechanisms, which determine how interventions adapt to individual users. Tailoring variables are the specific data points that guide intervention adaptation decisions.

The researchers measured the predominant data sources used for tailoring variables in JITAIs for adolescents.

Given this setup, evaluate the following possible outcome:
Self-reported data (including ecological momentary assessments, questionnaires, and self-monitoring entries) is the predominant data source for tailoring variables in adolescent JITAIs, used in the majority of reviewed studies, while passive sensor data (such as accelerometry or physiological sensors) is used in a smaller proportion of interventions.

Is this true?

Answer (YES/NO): YES